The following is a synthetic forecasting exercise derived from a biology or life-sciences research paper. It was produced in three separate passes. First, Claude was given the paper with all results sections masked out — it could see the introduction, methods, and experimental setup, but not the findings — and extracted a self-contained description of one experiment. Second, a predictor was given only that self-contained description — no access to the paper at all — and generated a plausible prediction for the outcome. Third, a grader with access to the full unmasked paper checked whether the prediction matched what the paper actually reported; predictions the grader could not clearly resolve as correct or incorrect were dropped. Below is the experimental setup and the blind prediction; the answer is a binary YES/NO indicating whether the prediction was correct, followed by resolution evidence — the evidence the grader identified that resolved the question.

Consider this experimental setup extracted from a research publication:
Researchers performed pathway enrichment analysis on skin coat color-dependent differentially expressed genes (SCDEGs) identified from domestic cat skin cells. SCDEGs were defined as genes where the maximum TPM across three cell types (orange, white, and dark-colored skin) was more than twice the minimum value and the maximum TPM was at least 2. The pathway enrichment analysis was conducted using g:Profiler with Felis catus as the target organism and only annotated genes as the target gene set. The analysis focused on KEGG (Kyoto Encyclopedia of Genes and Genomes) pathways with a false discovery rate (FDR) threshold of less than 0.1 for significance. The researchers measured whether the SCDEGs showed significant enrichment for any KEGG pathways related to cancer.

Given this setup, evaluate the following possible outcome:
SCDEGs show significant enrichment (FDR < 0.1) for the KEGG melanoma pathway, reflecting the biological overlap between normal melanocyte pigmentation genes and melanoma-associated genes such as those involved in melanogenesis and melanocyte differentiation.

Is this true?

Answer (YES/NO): NO